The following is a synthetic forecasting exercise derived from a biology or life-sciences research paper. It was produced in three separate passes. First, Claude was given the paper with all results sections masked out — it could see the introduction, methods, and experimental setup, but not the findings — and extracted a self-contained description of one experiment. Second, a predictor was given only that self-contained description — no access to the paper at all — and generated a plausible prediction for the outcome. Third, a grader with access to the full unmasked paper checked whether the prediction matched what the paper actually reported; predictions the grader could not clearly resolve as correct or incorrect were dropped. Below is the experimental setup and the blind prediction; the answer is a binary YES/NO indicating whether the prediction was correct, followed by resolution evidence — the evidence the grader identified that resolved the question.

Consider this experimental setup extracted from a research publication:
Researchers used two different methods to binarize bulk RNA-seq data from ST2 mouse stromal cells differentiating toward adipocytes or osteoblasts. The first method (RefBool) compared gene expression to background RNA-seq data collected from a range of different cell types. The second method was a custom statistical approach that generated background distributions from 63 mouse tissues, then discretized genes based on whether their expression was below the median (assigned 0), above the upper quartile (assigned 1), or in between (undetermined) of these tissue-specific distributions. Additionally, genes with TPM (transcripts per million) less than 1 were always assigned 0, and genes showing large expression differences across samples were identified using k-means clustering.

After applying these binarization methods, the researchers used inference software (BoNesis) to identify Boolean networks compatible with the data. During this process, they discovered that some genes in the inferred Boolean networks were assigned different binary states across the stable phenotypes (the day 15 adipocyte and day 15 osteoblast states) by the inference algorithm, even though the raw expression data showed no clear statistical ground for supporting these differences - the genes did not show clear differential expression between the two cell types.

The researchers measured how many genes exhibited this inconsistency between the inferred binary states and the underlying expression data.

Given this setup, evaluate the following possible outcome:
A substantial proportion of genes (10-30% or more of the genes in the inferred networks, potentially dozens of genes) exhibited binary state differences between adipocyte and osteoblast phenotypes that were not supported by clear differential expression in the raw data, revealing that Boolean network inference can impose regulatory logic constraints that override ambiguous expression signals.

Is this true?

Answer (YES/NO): YES